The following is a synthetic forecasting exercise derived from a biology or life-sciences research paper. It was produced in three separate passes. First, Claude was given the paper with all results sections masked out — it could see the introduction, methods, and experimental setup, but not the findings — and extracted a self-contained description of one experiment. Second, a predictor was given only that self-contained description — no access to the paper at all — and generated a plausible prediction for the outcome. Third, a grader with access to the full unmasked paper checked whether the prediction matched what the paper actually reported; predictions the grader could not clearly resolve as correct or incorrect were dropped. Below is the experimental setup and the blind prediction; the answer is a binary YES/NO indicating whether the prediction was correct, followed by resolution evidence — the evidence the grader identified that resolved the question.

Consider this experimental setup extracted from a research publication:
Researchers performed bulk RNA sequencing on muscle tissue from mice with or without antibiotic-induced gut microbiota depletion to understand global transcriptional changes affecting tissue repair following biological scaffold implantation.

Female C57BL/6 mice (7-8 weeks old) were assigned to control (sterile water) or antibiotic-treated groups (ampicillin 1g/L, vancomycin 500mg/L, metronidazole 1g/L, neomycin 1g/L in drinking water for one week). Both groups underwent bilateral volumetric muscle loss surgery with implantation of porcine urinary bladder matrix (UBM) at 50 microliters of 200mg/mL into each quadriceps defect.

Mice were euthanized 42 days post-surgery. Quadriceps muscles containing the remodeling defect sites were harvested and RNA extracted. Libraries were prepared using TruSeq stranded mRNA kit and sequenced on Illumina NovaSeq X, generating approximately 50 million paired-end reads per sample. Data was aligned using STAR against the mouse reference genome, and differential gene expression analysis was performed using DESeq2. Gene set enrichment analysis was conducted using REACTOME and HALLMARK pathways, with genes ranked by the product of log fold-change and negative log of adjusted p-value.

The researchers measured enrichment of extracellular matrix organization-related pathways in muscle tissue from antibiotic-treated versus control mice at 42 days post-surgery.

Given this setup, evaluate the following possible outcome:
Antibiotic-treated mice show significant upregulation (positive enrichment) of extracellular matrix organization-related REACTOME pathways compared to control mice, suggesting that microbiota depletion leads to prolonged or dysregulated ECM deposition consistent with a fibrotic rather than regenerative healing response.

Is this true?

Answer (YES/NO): YES